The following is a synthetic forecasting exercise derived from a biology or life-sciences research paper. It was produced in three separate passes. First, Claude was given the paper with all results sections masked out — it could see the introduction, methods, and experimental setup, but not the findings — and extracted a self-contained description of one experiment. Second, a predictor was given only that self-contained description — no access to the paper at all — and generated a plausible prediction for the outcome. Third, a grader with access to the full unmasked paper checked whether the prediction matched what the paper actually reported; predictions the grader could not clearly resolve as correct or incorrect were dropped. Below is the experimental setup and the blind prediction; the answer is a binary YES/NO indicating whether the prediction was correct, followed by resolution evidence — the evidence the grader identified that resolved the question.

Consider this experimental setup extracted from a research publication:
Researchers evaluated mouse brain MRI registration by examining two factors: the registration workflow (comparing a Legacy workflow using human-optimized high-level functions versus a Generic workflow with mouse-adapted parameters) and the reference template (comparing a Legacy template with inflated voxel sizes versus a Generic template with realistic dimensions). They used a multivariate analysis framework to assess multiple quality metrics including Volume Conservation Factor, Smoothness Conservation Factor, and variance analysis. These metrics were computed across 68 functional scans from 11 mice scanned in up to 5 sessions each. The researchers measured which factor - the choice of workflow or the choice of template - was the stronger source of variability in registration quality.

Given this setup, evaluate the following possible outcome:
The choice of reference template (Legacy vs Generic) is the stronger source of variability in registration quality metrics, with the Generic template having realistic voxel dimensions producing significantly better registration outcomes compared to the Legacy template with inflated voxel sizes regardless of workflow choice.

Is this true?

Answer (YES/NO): YES